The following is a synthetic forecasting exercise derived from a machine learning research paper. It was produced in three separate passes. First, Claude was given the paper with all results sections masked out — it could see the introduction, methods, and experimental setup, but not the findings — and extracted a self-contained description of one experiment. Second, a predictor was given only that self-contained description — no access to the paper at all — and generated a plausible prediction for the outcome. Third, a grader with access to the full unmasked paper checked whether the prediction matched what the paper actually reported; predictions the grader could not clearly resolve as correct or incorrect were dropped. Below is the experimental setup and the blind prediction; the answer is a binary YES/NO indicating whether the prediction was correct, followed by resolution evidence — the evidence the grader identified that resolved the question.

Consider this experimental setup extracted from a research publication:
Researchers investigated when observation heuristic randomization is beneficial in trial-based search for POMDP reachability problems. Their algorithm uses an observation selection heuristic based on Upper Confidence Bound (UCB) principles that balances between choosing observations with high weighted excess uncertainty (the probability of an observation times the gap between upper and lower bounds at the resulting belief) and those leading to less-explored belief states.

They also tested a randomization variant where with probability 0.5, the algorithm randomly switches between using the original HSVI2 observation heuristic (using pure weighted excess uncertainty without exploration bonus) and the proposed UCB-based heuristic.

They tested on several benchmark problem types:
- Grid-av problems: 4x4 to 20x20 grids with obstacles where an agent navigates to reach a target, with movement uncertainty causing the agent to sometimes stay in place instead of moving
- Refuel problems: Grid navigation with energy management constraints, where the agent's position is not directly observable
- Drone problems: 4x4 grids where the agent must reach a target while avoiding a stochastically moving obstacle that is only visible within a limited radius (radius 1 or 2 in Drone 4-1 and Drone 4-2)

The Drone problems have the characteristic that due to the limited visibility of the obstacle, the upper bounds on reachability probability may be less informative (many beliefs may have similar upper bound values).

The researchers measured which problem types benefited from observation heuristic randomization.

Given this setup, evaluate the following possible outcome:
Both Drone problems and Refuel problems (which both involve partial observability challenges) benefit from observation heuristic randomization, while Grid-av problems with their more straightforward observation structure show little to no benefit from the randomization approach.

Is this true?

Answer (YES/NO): NO